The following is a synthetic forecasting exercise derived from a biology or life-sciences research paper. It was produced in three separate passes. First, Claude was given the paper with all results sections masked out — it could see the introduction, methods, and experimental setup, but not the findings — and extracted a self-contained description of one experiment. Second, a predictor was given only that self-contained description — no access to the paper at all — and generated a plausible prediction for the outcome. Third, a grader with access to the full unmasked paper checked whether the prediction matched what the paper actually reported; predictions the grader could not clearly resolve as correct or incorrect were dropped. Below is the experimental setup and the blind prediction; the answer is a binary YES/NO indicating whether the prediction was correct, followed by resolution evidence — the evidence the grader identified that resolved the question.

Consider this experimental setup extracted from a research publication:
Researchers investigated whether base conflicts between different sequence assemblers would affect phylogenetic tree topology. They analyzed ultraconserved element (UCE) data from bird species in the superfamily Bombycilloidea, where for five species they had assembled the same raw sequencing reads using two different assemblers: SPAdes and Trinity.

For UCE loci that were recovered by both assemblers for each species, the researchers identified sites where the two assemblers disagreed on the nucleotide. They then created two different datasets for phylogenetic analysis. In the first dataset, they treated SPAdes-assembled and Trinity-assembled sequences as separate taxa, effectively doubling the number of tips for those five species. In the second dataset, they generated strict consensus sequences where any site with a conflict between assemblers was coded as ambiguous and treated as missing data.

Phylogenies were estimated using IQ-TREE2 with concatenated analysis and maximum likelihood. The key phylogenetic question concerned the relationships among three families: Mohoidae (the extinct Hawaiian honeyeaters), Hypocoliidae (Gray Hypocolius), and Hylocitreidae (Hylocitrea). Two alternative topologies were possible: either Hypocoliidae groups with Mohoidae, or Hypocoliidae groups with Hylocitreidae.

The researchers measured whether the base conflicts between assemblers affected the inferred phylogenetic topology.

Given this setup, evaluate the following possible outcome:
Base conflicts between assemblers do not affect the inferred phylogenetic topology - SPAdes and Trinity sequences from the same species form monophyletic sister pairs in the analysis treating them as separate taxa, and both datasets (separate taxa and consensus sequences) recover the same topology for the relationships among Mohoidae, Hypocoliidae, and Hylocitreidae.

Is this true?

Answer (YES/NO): YES